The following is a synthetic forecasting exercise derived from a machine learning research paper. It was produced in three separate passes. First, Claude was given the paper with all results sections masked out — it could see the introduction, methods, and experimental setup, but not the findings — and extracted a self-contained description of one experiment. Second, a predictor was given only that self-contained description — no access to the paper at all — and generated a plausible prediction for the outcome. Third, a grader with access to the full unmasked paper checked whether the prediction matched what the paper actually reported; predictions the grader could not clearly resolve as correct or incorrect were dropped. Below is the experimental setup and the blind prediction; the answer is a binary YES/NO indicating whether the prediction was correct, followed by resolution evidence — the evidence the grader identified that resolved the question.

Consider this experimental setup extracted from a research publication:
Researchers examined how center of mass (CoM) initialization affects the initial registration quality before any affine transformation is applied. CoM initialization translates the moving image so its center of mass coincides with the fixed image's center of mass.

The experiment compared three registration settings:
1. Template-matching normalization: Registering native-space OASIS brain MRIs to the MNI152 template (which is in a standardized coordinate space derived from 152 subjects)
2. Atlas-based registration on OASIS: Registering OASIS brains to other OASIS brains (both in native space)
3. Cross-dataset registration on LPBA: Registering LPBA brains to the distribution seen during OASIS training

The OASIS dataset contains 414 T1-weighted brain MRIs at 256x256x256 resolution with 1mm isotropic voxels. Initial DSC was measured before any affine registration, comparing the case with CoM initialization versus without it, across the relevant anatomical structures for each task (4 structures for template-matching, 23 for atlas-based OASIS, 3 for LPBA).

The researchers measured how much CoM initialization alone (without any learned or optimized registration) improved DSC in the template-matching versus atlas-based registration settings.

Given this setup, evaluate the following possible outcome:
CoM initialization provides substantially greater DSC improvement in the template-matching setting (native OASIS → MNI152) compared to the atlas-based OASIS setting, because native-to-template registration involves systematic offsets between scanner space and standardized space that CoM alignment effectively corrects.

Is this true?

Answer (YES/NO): YES